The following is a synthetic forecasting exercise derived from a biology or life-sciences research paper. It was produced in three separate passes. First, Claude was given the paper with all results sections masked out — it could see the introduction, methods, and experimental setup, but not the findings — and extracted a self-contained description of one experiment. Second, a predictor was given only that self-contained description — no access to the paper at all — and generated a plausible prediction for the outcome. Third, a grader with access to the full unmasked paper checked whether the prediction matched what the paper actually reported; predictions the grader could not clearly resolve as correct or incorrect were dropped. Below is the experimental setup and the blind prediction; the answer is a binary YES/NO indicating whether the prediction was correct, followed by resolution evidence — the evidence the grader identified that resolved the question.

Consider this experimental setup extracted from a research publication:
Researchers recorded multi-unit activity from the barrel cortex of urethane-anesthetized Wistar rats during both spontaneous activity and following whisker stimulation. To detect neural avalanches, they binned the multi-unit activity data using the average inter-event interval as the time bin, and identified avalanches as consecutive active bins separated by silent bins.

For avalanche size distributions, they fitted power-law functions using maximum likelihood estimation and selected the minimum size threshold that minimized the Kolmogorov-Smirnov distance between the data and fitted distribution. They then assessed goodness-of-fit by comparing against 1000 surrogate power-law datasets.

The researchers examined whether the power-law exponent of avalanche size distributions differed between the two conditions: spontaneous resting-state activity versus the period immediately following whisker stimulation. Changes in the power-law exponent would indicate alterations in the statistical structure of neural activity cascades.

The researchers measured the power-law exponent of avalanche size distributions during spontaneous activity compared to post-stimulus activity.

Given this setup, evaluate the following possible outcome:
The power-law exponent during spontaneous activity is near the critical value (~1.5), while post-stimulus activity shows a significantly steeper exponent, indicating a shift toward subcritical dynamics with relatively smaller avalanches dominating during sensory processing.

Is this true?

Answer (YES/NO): NO